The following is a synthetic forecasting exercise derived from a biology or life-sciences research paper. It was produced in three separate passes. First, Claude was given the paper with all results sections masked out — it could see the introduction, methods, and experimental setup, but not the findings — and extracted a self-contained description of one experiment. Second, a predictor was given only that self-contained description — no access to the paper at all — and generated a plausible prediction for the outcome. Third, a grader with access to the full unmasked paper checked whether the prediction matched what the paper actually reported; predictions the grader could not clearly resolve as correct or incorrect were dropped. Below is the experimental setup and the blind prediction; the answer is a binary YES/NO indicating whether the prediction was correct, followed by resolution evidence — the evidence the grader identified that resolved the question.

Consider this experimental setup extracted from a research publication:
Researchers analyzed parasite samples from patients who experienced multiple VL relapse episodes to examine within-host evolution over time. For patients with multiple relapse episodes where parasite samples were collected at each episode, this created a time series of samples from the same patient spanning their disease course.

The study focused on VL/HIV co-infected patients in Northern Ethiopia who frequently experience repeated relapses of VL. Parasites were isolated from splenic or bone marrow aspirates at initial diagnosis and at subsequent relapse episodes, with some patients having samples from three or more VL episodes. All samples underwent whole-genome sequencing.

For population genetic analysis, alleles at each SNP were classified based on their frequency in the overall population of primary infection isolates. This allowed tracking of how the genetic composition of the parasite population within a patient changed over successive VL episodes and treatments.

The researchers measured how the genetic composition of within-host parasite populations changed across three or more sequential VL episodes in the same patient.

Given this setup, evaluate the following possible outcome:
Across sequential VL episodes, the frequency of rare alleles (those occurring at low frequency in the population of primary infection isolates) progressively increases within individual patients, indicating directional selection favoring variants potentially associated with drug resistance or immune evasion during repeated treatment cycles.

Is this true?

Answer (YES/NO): NO